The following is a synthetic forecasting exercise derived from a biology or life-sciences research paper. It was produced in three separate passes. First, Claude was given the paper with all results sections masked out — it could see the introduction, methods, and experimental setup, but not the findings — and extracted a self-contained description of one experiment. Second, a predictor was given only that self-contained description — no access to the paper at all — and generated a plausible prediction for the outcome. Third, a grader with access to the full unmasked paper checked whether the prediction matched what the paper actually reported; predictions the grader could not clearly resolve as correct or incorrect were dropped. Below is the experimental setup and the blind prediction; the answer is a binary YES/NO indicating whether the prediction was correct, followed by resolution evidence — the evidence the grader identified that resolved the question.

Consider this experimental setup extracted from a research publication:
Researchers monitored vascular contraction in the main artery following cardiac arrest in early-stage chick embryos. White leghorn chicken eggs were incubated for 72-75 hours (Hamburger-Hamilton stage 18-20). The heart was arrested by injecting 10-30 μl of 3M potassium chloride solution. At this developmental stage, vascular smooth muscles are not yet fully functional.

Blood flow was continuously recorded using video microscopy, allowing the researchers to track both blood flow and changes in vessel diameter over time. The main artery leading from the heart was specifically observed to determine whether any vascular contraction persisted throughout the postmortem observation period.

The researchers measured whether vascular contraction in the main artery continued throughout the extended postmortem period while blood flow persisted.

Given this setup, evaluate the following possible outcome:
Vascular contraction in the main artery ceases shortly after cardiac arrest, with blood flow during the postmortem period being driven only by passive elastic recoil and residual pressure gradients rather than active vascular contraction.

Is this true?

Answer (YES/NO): NO